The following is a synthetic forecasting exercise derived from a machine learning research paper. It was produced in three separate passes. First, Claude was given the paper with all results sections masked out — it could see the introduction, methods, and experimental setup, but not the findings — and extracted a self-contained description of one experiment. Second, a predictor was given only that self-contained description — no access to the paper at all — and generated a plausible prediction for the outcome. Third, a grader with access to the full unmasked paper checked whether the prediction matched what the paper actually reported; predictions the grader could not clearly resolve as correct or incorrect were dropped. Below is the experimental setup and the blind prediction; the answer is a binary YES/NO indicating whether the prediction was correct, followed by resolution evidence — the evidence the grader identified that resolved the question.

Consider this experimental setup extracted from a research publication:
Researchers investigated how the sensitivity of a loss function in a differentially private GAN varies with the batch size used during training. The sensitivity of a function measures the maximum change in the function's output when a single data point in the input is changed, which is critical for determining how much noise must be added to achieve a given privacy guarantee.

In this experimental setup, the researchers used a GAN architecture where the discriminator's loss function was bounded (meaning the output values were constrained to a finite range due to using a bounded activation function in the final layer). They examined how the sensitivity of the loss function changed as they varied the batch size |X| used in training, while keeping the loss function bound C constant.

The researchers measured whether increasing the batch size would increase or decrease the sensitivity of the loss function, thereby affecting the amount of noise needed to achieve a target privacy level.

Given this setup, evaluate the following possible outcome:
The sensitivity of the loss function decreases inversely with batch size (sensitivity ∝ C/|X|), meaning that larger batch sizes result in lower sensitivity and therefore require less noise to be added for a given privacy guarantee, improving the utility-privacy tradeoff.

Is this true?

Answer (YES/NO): YES